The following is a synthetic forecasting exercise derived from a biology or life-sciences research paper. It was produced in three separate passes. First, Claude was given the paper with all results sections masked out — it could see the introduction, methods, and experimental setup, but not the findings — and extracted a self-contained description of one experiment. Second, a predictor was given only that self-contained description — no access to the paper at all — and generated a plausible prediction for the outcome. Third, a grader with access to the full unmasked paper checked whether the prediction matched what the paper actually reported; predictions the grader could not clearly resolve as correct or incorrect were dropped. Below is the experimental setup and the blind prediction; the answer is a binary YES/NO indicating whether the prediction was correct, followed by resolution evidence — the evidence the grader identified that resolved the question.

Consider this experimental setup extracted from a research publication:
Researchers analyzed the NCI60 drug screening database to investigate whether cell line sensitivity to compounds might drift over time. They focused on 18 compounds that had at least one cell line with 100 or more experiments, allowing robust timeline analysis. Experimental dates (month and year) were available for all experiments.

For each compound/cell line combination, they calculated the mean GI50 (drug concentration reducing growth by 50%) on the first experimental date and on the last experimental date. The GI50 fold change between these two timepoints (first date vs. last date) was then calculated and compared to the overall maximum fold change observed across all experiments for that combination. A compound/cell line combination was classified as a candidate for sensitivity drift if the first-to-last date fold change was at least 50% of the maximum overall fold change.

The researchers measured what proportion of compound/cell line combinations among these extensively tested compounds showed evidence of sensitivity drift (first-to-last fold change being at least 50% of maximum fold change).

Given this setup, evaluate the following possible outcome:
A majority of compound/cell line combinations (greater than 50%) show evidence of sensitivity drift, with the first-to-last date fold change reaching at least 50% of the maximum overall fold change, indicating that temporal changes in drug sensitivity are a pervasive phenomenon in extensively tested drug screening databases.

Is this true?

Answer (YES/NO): NO